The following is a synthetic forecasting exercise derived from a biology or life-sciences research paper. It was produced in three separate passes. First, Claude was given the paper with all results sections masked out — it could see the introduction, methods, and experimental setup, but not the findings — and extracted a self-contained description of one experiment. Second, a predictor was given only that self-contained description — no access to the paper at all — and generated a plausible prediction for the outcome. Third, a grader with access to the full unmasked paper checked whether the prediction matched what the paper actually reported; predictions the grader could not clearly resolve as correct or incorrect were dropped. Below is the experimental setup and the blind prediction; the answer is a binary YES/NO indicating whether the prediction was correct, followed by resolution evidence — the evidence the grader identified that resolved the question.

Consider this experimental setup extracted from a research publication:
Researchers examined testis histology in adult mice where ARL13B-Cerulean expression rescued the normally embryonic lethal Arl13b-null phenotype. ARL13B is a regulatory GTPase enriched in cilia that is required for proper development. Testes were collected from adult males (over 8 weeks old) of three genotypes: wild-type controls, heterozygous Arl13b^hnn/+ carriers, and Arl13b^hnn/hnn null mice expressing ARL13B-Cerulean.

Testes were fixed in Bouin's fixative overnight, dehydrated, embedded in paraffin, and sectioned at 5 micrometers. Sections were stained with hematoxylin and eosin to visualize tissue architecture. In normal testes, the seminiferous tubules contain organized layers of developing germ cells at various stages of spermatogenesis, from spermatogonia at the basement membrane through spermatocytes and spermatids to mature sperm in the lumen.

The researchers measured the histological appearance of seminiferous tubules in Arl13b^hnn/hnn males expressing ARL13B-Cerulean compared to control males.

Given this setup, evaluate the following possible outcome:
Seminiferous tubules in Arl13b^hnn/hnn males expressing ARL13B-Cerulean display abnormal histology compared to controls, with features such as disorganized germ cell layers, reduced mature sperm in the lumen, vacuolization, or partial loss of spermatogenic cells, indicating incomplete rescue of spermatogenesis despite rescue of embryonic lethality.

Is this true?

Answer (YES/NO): NO